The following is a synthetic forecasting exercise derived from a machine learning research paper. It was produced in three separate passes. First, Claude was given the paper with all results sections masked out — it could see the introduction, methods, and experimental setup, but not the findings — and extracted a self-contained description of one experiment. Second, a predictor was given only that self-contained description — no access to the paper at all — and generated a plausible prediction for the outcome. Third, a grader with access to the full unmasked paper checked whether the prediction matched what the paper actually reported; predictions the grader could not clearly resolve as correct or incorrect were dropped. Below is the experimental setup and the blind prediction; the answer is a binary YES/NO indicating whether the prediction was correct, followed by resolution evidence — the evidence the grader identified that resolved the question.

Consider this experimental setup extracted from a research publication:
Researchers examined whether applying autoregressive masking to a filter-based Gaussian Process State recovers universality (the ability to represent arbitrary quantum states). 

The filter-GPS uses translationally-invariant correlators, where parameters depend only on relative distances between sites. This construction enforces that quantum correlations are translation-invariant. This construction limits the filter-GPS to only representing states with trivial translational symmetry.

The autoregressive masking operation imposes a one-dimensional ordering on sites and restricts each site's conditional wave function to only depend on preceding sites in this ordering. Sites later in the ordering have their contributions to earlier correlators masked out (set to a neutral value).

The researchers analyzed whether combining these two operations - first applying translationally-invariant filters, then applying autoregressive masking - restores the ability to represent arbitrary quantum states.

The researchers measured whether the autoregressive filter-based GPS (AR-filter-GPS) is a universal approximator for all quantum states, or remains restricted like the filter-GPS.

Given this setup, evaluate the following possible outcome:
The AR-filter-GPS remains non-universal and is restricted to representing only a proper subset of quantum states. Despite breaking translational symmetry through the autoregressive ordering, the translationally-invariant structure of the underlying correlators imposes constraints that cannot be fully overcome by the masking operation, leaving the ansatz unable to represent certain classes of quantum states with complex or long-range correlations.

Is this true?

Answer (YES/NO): NO